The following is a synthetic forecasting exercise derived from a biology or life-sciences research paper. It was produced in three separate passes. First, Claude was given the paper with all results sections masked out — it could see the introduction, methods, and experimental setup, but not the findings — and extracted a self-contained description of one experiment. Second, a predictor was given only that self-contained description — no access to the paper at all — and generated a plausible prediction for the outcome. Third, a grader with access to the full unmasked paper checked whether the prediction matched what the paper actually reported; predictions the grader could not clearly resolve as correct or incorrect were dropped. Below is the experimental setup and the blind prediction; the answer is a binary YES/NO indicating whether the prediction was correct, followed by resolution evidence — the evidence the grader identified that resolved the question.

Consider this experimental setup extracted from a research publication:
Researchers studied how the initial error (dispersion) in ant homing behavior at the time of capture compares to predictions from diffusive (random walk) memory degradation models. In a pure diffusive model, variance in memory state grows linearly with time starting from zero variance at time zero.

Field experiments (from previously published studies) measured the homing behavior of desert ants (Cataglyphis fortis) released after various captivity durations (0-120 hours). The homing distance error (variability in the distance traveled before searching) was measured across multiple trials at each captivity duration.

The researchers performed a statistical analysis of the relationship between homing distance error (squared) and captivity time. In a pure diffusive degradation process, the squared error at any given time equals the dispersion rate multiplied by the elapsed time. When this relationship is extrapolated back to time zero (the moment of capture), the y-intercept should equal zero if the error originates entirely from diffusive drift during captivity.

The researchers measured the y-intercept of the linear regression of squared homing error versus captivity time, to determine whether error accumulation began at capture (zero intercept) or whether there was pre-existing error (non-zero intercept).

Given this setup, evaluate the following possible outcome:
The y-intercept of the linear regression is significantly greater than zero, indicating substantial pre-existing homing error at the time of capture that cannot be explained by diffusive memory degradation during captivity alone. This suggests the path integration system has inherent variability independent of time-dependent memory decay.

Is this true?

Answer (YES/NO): NO